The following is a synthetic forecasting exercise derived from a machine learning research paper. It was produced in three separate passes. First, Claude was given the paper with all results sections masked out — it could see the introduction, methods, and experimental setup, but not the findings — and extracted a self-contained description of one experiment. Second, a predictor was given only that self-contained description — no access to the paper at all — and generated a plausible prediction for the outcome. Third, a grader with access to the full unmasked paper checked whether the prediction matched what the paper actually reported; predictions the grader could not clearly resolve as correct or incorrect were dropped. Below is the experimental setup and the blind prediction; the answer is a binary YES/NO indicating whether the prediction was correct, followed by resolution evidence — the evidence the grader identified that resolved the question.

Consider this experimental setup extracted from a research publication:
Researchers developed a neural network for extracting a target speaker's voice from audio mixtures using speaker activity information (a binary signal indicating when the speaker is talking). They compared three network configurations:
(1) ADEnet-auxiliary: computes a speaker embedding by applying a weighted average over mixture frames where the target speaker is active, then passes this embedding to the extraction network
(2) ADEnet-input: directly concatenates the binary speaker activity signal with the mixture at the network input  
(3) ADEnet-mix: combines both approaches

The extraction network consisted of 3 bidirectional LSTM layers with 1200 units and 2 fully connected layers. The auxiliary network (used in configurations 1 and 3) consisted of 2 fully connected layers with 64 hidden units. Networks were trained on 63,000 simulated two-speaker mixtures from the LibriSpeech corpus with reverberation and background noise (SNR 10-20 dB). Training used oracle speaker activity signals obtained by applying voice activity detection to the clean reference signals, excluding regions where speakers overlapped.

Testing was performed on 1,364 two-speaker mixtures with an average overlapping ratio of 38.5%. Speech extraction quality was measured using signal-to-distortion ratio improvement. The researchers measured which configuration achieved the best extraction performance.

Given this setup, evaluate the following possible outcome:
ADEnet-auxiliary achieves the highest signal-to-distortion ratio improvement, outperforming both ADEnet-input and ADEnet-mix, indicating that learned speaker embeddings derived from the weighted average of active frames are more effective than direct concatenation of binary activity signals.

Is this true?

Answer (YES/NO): NO